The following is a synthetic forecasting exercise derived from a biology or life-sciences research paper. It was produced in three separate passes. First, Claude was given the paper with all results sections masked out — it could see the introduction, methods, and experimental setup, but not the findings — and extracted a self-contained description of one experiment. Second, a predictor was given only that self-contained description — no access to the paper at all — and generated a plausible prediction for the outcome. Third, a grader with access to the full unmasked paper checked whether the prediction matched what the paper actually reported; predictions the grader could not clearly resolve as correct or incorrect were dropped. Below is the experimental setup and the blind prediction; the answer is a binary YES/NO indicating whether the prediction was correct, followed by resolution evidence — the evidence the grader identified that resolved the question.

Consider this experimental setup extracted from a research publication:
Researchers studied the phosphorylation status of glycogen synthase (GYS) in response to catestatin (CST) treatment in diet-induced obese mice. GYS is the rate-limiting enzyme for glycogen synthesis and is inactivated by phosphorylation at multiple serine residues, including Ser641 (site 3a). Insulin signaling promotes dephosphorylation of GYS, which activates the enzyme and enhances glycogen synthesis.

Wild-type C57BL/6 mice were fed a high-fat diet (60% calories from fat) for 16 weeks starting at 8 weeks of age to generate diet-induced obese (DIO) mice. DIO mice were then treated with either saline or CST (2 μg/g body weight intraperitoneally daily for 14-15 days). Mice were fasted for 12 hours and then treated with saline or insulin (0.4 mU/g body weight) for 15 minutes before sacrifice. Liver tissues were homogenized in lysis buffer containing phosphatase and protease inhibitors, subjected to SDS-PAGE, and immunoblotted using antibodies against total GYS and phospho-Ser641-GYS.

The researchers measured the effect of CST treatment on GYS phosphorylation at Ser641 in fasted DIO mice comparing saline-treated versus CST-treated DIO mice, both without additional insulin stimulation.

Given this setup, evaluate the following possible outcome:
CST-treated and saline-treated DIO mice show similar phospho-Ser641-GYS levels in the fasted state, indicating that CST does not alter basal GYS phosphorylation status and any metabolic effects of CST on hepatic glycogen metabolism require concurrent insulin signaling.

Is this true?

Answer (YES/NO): NO